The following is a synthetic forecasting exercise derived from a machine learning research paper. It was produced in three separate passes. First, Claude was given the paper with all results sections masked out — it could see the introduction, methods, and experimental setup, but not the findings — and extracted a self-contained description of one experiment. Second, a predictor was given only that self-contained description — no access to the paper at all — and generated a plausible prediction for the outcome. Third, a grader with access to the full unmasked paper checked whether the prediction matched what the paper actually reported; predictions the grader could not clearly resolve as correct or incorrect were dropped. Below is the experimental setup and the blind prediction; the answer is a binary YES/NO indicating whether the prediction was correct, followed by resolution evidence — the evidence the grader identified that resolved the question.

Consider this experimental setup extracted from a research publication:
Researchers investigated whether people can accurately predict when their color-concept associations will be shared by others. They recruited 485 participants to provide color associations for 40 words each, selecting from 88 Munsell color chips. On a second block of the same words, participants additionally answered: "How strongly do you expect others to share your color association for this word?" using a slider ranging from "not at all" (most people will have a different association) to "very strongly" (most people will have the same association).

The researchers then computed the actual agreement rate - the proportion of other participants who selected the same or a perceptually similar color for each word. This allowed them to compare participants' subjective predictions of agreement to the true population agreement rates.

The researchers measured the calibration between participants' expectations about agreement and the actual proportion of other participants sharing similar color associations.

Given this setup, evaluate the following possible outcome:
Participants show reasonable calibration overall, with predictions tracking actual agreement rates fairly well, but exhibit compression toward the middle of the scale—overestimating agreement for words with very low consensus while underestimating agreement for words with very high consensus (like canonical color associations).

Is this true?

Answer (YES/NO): NO